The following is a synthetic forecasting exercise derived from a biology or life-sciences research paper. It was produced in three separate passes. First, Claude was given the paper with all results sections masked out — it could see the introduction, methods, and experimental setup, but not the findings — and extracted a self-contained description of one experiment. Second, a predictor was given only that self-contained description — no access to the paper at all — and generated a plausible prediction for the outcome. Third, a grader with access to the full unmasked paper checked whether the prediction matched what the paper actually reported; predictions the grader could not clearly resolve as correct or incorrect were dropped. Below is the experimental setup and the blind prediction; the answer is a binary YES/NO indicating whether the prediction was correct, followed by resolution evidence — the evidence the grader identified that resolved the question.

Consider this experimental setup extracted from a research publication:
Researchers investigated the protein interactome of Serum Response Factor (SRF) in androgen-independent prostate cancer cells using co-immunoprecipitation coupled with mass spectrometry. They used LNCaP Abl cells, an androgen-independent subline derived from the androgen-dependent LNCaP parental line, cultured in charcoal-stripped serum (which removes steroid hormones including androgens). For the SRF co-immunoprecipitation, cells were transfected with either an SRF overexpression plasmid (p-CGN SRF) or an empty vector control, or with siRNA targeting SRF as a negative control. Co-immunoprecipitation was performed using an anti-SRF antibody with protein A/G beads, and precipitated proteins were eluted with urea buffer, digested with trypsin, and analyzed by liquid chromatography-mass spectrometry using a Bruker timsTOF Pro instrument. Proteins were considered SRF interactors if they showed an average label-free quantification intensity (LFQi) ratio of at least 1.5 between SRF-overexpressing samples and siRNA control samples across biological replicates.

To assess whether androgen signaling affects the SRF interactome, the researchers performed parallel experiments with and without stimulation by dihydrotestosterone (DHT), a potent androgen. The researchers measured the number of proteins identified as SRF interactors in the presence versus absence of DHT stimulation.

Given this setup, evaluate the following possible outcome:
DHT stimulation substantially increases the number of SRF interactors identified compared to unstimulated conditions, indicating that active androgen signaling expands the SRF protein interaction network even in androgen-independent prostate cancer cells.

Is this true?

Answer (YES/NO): NO